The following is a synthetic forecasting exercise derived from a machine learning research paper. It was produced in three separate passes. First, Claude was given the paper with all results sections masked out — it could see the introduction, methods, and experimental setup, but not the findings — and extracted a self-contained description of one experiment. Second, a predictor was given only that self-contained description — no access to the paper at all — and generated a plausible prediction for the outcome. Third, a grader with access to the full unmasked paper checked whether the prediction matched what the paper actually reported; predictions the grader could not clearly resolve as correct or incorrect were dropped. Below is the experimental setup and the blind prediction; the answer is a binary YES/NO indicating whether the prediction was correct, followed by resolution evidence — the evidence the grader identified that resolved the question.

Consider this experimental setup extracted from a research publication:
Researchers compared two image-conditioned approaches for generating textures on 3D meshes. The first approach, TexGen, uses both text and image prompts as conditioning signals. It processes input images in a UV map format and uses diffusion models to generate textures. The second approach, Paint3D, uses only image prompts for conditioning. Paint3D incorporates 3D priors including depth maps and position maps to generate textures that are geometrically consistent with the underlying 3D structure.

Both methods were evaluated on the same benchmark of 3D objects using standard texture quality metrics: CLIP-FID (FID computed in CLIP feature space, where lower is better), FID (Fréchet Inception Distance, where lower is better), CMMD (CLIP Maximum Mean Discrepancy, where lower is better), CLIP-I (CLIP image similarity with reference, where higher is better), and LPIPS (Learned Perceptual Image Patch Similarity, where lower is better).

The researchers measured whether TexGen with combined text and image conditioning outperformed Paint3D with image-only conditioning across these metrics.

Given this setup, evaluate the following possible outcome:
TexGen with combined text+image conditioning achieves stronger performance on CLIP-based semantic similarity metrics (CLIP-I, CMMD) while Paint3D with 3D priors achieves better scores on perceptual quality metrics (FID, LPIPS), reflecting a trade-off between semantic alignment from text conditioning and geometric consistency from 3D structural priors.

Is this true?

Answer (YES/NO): NO